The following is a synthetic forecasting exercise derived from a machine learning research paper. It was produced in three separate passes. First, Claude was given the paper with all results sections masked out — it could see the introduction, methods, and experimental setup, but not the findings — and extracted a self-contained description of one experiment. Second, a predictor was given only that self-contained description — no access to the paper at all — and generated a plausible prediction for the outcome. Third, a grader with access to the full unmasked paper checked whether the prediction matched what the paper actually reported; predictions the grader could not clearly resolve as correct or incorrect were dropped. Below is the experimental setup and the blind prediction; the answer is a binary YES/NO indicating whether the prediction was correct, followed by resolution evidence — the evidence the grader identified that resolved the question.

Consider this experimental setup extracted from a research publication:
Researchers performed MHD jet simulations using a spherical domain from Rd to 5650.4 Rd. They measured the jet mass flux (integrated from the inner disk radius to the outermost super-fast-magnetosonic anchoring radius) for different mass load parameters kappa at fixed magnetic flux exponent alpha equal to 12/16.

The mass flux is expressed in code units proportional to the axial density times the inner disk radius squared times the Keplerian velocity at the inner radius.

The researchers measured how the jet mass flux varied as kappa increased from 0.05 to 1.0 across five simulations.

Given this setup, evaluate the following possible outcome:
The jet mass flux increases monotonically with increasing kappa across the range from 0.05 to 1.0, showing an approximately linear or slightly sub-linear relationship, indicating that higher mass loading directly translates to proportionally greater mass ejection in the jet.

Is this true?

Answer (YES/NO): YES